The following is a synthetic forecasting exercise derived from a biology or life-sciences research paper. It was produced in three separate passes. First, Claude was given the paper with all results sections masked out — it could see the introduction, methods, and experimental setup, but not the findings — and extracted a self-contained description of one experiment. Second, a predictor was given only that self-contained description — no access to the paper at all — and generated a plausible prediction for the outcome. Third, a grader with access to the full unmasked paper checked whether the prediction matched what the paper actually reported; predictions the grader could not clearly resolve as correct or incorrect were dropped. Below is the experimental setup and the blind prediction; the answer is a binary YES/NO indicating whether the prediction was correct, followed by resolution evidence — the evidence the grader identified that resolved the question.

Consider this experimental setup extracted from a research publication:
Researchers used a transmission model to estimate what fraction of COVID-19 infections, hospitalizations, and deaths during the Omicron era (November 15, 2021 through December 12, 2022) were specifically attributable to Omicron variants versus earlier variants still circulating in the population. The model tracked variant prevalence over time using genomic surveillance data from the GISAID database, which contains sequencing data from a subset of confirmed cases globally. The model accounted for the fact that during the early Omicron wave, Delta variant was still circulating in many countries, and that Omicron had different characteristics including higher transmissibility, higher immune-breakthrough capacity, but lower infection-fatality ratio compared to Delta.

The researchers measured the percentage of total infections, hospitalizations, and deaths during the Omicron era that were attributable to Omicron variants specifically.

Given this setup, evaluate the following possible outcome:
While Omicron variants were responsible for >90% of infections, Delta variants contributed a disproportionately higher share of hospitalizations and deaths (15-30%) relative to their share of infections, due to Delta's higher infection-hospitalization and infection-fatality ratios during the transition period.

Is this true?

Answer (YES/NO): YES